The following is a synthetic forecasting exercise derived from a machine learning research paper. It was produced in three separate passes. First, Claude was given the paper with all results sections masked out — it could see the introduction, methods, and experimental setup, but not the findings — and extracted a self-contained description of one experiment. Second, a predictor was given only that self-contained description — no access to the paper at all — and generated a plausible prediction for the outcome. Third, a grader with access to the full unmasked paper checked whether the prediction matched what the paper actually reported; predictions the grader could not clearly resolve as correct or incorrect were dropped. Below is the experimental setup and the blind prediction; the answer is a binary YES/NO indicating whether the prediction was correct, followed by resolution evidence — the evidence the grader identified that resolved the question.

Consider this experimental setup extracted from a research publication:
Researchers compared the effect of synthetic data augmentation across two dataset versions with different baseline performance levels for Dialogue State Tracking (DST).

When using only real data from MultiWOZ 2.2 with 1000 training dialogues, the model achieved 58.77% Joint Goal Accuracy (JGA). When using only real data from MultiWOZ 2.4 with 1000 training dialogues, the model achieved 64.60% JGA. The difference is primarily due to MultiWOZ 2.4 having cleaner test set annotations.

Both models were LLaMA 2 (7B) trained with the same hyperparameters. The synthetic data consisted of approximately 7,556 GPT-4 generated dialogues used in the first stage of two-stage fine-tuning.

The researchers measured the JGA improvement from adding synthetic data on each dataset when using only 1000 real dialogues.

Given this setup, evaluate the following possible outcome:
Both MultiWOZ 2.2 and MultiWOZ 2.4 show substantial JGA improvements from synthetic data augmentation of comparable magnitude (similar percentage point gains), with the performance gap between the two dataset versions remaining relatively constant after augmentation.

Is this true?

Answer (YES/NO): NO